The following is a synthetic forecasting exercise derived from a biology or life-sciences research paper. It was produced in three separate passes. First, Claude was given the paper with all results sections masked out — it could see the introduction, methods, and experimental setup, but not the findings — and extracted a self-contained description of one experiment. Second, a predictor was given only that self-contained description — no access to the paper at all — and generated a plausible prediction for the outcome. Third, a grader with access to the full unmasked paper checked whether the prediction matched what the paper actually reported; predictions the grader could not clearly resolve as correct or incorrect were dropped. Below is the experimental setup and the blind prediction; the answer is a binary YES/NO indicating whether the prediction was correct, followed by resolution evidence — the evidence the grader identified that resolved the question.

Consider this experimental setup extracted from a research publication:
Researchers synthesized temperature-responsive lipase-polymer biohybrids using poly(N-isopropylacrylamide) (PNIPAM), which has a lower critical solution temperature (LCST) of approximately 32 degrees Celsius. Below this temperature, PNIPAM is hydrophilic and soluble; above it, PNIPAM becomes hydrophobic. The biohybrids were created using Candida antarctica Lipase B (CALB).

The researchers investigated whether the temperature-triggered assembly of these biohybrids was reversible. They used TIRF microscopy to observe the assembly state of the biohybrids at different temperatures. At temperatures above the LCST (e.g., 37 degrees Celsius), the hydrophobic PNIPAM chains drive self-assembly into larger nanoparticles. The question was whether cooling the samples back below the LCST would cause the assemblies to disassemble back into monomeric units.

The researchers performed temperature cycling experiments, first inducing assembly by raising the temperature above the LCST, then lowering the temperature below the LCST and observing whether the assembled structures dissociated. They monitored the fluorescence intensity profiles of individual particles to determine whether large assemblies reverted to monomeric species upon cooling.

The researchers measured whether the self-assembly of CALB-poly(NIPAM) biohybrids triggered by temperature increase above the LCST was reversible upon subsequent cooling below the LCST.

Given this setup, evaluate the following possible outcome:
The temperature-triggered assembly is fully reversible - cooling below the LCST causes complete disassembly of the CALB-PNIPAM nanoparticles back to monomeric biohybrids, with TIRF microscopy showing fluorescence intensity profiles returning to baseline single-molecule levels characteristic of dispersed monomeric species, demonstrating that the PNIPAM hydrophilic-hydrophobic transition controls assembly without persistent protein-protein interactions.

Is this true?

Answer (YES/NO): NO